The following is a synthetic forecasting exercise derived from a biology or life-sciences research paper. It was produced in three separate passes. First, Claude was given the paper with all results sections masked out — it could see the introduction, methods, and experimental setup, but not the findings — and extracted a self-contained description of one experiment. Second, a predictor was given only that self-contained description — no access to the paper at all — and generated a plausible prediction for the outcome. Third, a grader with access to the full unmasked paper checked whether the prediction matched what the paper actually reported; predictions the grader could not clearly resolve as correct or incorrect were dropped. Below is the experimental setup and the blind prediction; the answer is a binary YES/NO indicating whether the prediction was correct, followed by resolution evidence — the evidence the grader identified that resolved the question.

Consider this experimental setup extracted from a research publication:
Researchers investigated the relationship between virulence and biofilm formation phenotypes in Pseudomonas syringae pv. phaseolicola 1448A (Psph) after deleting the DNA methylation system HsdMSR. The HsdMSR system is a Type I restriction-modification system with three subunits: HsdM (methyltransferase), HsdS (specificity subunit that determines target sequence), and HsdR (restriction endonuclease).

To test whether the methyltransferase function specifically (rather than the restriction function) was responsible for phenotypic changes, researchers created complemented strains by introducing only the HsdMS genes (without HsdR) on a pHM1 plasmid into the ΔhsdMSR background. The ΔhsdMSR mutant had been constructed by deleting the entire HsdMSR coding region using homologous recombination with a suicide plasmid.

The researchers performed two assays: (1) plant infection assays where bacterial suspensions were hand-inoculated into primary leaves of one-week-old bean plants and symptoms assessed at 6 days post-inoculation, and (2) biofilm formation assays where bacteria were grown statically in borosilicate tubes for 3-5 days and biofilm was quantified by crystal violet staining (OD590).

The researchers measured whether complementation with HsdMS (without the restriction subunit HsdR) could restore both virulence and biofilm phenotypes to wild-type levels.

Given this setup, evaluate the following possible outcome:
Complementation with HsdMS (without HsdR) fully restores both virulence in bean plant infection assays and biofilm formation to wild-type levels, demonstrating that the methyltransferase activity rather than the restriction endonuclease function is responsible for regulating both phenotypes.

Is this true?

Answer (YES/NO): YES